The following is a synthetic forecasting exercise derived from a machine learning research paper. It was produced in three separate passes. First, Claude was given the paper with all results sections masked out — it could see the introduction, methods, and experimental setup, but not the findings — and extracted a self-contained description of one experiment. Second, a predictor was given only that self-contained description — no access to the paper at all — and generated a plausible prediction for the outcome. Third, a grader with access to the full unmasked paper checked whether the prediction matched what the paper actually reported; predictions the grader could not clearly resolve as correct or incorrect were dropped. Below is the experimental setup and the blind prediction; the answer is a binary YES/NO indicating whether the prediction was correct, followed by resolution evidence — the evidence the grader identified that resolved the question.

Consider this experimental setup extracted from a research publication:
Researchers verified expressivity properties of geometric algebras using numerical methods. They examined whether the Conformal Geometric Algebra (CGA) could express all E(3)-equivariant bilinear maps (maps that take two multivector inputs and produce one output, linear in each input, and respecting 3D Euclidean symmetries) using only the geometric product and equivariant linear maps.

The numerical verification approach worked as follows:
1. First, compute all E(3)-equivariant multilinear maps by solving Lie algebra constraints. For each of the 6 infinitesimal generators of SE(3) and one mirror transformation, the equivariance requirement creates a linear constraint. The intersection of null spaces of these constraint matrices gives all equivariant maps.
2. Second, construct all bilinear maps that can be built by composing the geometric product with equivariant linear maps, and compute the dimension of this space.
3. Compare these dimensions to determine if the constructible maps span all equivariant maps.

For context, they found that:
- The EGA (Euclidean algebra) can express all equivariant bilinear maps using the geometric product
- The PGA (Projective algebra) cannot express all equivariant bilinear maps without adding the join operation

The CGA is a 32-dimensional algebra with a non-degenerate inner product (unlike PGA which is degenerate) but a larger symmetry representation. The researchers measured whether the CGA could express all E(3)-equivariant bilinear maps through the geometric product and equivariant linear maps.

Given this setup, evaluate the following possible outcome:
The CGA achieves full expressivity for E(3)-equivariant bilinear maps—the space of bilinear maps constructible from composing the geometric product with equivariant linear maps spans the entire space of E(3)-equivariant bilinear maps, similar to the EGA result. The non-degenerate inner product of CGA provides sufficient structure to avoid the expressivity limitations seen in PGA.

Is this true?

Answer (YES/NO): YES